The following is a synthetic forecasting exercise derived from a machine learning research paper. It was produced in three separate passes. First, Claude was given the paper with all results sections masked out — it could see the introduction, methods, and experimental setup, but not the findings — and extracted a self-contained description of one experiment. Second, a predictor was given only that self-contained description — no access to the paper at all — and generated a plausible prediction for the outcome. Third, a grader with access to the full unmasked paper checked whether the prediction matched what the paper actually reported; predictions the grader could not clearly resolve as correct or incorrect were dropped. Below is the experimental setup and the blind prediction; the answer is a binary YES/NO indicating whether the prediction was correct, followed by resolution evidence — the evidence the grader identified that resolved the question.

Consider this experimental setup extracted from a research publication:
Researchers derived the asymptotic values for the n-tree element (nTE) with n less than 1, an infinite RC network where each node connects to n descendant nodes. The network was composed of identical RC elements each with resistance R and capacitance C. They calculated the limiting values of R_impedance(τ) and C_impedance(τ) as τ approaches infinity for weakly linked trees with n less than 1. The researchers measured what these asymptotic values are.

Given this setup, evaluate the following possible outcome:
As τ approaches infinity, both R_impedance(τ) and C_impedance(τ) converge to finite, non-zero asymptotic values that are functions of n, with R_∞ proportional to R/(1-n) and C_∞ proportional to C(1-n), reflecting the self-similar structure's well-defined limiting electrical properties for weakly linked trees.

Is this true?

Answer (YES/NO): NO